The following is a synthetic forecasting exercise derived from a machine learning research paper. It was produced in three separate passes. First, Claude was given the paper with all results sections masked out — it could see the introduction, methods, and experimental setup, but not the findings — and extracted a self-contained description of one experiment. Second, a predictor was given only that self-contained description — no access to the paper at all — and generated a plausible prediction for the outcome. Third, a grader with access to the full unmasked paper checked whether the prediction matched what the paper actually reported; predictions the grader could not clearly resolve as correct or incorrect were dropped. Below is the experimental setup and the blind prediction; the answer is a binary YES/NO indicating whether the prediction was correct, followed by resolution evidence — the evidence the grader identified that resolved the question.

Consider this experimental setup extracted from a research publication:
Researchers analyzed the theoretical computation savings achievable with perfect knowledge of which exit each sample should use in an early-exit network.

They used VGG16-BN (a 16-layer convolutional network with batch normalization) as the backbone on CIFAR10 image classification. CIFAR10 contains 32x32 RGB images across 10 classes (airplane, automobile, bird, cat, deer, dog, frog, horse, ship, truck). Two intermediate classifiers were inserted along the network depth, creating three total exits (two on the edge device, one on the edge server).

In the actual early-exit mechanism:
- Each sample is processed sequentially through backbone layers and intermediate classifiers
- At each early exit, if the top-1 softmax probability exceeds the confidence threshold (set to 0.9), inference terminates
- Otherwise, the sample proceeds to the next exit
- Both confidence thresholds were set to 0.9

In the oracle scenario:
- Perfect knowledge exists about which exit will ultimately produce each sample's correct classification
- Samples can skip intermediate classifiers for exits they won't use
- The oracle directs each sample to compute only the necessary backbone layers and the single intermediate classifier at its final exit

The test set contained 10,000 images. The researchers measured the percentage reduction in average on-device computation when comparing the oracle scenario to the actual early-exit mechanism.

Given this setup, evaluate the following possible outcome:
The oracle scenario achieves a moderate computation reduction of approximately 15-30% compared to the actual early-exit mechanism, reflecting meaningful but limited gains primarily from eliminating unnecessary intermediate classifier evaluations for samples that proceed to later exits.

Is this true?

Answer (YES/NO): YES